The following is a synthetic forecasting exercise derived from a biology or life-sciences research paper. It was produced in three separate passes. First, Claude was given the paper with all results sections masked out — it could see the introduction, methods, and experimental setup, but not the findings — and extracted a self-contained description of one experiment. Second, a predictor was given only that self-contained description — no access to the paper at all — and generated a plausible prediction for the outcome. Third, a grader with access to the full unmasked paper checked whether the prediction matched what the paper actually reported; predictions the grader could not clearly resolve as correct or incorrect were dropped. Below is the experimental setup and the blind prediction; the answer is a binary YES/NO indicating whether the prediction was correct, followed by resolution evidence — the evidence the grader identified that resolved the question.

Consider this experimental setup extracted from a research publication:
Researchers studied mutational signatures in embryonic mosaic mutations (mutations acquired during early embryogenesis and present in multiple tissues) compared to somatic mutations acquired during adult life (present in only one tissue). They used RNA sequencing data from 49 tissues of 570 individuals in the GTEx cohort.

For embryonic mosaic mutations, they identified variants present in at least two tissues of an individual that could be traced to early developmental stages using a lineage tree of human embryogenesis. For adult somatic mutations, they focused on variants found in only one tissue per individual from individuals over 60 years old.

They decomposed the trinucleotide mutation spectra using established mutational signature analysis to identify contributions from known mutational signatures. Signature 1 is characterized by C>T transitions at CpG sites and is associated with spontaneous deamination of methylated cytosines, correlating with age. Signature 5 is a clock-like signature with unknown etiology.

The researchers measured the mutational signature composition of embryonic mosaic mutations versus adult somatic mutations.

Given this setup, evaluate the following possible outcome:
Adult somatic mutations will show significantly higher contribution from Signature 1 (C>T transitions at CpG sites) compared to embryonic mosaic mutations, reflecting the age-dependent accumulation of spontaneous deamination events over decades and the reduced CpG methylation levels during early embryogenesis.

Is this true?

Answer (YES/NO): NO